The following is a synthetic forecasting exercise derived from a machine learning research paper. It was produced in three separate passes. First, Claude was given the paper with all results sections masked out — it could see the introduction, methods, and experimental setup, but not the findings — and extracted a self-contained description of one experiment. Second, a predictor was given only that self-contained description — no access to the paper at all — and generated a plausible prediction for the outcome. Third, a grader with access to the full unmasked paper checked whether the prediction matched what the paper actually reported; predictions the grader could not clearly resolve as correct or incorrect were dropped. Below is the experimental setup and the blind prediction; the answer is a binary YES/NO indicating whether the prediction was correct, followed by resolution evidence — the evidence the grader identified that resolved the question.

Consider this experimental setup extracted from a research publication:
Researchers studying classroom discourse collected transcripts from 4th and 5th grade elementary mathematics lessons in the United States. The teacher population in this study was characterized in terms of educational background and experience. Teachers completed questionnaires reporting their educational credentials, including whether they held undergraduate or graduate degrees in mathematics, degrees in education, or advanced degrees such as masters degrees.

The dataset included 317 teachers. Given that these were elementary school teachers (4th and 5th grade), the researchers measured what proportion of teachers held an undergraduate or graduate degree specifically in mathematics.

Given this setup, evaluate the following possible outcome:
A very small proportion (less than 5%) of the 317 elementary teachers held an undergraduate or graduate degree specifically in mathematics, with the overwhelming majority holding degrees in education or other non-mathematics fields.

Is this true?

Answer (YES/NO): NO